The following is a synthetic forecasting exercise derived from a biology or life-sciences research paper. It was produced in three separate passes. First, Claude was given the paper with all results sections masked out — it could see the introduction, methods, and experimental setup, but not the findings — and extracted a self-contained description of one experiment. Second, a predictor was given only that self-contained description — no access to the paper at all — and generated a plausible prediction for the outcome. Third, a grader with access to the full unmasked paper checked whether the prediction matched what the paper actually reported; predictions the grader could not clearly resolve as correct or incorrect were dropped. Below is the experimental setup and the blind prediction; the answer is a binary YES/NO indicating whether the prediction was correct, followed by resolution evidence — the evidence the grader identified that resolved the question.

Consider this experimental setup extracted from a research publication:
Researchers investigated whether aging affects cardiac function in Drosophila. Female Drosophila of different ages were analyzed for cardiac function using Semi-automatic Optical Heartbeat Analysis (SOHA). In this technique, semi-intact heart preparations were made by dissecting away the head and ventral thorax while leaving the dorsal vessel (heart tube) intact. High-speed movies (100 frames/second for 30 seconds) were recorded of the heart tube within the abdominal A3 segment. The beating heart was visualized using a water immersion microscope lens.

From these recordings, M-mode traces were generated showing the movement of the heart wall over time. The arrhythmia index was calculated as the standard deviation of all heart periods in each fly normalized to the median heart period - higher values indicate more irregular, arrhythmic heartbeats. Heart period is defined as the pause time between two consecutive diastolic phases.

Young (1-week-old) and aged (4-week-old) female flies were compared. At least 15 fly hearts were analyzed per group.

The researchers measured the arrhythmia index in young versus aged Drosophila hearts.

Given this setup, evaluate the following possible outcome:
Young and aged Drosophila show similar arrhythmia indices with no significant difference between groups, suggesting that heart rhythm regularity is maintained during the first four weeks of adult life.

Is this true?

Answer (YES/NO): NO